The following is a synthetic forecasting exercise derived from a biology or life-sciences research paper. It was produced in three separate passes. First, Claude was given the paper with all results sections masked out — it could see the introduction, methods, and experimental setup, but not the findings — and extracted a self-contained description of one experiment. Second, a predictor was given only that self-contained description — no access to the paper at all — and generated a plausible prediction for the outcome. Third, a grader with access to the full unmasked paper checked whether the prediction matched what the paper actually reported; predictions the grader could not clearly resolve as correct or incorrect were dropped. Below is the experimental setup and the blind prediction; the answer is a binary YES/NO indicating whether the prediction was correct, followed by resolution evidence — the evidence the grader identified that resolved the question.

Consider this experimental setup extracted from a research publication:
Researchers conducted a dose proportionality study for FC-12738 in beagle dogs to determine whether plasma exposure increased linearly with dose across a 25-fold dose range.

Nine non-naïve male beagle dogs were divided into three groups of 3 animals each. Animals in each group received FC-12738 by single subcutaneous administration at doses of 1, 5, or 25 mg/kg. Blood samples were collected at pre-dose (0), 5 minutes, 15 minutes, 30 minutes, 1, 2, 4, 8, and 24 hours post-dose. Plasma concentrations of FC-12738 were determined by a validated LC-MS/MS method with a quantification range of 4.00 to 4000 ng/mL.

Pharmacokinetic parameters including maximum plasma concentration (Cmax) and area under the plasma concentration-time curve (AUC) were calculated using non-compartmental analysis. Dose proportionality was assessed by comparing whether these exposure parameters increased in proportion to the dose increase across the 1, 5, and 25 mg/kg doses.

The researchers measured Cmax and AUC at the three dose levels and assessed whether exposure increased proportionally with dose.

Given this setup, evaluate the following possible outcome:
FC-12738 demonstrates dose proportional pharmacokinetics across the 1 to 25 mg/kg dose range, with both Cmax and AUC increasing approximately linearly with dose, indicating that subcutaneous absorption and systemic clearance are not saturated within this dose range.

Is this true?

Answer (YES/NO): YES